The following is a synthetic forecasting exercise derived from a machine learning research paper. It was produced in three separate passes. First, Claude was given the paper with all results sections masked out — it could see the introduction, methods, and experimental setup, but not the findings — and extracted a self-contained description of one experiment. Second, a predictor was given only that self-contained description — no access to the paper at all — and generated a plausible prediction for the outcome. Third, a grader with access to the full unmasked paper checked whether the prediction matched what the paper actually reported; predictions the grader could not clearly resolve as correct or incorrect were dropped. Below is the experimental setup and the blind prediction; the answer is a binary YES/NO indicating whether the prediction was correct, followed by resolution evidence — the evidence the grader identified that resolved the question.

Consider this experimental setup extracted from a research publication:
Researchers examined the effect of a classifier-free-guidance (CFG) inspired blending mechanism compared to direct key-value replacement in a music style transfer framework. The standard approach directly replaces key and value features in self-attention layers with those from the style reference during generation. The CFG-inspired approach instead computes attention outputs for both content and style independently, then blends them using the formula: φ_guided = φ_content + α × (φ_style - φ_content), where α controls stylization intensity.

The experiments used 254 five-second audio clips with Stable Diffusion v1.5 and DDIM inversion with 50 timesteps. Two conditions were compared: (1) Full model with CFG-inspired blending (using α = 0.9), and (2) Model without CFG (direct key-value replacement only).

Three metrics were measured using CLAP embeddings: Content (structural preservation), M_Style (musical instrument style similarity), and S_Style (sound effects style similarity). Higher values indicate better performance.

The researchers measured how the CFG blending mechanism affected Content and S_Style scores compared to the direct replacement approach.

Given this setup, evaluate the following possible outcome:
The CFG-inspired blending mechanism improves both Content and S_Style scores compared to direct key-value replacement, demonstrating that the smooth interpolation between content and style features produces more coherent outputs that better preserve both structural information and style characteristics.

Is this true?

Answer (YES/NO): NO